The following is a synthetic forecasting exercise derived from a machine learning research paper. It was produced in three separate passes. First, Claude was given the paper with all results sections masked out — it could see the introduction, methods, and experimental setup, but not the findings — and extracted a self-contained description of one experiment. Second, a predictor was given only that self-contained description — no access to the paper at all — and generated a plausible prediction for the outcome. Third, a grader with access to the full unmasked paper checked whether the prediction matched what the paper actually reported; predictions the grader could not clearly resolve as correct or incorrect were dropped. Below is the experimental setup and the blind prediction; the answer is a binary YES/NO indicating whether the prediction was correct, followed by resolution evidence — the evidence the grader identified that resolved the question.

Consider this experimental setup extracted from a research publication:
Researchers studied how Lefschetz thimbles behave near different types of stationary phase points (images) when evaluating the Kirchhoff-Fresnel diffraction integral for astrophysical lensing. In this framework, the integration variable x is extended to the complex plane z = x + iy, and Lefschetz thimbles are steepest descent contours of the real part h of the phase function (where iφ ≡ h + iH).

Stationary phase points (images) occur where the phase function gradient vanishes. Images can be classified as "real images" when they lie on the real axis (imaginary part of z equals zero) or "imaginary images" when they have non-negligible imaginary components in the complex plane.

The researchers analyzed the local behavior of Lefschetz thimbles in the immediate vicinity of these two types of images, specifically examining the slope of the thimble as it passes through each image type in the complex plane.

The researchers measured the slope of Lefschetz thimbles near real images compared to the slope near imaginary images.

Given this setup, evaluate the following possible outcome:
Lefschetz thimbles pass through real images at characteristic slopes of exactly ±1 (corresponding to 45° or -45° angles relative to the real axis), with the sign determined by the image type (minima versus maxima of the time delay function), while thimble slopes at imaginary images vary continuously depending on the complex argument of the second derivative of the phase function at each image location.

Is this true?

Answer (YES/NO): YES